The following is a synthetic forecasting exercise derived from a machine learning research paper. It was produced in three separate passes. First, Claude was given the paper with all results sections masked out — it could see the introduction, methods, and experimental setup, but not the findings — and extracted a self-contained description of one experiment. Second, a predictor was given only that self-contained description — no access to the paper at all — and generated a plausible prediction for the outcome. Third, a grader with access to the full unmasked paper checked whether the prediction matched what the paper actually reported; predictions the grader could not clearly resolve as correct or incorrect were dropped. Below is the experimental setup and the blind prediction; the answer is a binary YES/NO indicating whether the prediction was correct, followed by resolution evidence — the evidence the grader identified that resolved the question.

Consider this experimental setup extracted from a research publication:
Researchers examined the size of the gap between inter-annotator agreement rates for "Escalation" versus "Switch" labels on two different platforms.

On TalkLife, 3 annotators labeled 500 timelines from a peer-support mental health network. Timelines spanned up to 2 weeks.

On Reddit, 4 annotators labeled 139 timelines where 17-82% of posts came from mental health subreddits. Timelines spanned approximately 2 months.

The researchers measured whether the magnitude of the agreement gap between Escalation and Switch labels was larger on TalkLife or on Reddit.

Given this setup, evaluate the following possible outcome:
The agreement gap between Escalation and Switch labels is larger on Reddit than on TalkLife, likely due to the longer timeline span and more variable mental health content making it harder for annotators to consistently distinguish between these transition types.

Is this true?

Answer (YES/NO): NO